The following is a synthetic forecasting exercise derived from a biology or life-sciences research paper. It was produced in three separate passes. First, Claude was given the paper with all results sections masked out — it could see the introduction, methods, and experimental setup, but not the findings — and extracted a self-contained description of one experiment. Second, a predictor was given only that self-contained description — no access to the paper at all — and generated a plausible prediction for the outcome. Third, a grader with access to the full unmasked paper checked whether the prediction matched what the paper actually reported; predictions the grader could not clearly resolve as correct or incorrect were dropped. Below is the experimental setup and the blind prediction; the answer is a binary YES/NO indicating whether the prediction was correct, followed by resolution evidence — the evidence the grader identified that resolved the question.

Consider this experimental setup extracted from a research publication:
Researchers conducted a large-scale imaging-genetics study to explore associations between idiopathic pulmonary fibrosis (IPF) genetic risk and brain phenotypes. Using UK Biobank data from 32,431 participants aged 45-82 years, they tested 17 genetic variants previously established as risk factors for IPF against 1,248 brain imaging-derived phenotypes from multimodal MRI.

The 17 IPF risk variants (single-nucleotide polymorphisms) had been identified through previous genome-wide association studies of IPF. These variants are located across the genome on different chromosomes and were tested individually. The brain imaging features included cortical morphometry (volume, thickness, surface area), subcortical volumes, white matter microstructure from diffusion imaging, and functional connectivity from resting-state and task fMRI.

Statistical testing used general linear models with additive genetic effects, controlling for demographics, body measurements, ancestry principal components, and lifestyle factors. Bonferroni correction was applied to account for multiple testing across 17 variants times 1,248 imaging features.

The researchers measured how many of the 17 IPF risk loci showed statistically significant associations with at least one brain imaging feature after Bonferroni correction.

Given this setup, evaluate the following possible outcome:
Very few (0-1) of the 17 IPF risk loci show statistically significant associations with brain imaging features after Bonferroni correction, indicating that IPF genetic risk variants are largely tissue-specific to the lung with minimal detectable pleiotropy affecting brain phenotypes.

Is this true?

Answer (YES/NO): NO